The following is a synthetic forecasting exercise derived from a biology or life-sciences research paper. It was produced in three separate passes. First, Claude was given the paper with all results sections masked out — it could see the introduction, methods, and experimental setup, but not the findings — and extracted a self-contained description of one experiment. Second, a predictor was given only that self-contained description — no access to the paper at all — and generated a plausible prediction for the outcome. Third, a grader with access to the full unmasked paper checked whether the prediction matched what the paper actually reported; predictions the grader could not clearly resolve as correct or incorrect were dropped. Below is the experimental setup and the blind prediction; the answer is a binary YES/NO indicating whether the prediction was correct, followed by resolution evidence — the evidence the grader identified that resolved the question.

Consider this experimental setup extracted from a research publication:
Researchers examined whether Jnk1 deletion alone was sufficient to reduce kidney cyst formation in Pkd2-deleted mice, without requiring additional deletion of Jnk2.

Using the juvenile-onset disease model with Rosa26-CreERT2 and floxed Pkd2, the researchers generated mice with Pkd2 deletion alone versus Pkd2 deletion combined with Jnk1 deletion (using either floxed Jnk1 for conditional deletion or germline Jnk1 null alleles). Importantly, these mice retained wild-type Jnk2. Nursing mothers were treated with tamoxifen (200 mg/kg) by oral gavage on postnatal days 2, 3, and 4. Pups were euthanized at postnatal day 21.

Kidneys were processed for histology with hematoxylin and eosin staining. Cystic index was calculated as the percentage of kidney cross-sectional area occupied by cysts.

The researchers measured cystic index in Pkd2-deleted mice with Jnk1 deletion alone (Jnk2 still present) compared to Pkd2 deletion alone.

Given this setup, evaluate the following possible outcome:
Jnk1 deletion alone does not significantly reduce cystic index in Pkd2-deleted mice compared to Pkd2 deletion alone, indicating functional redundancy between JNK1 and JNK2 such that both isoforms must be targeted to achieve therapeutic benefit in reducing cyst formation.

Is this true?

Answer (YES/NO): NO